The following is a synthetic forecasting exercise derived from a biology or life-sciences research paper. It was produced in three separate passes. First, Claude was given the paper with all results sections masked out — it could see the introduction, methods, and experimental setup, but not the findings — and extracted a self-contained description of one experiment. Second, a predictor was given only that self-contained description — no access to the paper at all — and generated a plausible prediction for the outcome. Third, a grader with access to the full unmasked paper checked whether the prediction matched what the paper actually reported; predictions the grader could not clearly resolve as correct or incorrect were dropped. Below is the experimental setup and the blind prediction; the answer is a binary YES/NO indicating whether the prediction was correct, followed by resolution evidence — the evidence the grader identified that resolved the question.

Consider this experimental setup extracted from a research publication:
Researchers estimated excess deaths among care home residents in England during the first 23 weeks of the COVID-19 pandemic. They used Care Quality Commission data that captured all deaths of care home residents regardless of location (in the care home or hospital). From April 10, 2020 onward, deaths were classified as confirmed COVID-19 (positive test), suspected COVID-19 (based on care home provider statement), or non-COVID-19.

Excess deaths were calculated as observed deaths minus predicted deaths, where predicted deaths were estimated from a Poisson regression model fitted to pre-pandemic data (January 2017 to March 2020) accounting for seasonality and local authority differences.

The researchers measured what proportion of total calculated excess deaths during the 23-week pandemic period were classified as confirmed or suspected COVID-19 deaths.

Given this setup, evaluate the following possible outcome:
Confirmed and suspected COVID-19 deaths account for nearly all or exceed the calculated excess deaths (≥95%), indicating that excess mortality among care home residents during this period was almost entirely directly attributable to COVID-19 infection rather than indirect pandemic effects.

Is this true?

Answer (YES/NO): NO